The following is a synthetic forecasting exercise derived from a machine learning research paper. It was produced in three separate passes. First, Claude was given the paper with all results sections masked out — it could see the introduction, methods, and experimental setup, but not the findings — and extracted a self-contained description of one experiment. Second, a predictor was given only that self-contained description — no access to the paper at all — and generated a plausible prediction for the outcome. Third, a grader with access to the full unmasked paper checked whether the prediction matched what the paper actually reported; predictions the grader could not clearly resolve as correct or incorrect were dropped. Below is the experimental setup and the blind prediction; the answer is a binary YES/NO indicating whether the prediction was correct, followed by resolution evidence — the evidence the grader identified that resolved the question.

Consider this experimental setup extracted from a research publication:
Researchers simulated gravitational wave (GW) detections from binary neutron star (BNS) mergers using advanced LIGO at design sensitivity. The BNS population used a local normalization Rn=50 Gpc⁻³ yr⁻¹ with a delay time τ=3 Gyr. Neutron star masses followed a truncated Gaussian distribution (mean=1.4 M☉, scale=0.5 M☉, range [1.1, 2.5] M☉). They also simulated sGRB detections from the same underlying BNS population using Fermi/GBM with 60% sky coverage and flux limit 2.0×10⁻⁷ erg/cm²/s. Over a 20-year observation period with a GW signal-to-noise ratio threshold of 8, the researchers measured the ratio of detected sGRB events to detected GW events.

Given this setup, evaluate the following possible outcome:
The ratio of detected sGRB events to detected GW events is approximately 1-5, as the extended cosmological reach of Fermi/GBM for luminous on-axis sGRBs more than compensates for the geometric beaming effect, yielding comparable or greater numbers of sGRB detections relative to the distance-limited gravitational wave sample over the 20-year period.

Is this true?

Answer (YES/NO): NO